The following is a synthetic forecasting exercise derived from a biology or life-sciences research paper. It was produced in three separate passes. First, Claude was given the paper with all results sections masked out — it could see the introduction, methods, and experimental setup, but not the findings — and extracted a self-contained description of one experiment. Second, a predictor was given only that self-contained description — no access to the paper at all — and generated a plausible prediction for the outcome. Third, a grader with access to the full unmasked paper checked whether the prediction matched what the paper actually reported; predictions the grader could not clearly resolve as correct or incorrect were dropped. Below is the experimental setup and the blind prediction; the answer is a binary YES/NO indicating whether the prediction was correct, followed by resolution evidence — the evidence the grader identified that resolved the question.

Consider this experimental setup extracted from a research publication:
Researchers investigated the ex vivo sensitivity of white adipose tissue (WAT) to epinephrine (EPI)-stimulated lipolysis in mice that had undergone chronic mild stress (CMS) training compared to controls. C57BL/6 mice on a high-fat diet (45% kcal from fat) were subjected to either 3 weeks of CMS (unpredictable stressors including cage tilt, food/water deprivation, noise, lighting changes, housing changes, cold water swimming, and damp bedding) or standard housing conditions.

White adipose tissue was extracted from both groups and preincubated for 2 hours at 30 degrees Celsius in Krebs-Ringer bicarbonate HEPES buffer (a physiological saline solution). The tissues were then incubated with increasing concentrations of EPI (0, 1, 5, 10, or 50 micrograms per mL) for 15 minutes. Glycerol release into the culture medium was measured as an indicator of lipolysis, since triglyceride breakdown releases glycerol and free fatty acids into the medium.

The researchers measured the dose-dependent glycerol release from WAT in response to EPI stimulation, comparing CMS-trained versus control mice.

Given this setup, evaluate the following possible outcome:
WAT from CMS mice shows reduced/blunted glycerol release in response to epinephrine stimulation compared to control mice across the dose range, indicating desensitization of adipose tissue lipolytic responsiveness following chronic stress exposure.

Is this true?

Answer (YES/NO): NO